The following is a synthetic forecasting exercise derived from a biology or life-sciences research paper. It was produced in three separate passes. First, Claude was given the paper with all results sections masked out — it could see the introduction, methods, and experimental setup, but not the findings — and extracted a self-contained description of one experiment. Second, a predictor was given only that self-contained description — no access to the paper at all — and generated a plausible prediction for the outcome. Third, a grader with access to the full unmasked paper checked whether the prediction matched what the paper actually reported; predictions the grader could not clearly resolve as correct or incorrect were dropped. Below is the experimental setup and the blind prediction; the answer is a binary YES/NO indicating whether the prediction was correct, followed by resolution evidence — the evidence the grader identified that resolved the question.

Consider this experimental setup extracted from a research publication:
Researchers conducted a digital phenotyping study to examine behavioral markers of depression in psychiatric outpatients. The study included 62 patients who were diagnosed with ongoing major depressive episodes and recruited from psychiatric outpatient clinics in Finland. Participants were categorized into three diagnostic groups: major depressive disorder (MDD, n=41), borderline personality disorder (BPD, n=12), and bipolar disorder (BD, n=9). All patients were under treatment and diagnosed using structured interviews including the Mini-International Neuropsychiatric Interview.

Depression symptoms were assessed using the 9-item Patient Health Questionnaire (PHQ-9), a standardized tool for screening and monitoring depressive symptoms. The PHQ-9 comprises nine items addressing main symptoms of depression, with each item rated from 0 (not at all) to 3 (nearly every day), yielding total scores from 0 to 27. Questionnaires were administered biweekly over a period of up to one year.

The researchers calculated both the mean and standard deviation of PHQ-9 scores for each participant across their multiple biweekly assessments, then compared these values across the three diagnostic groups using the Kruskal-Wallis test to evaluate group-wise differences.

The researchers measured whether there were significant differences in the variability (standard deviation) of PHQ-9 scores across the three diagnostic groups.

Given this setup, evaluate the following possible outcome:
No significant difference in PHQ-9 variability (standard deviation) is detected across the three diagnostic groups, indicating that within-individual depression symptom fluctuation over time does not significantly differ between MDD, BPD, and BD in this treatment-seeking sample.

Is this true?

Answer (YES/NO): YES